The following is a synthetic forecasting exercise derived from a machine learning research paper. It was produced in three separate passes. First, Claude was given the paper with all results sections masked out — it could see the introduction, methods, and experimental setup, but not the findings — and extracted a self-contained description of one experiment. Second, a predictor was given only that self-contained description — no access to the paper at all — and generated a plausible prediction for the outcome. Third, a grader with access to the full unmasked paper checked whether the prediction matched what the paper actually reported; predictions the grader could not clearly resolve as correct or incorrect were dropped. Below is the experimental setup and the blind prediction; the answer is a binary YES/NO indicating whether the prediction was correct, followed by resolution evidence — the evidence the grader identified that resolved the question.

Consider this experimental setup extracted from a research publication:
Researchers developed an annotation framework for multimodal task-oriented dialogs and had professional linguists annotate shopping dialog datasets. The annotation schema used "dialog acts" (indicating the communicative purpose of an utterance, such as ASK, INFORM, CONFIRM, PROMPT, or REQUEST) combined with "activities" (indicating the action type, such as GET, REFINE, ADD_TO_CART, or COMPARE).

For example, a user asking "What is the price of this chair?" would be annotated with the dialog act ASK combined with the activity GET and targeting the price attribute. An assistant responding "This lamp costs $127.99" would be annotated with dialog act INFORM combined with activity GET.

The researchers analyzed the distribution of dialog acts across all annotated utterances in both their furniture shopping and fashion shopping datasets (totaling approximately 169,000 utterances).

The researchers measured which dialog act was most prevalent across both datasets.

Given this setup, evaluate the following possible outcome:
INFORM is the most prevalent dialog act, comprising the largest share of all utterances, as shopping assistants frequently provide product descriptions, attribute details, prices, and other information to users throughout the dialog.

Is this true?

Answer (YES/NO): YES